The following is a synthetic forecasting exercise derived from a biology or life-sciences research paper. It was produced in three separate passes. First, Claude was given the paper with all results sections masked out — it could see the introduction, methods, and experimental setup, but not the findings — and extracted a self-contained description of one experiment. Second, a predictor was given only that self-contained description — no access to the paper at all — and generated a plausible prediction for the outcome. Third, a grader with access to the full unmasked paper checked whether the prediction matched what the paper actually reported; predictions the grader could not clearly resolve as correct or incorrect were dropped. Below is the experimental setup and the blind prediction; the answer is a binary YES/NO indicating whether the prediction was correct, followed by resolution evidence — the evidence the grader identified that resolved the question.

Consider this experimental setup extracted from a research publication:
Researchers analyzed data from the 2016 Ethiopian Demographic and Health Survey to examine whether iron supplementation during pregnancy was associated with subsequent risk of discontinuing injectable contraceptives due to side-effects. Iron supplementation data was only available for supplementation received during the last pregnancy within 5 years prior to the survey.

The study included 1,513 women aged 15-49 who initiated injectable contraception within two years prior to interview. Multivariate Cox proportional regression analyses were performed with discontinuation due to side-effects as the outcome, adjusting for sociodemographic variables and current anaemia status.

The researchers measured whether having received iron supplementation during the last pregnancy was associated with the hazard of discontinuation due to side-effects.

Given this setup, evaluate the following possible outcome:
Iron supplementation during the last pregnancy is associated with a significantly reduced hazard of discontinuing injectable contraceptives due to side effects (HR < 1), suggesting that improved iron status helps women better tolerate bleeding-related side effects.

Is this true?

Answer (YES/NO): NO